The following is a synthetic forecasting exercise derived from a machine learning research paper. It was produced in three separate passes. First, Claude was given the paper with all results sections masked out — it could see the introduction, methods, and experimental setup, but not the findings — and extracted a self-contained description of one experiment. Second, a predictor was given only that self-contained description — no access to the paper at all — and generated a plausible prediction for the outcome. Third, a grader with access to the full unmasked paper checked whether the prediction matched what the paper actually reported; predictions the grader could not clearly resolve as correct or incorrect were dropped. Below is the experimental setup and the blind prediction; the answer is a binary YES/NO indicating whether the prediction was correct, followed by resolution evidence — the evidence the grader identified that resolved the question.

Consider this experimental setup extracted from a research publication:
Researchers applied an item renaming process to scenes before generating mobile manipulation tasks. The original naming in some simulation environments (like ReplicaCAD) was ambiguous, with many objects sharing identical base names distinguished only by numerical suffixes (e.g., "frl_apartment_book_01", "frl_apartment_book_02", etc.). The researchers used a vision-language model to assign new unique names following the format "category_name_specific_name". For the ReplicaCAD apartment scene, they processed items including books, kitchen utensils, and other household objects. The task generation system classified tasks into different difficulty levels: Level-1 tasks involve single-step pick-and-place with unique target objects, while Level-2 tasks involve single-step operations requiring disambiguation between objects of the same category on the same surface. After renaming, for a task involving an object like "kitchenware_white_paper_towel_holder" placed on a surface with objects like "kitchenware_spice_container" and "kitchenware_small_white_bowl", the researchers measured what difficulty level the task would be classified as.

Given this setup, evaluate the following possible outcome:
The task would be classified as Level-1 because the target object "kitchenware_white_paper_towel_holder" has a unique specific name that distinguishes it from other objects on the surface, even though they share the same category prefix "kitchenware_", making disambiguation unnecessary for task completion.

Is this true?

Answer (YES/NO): NO